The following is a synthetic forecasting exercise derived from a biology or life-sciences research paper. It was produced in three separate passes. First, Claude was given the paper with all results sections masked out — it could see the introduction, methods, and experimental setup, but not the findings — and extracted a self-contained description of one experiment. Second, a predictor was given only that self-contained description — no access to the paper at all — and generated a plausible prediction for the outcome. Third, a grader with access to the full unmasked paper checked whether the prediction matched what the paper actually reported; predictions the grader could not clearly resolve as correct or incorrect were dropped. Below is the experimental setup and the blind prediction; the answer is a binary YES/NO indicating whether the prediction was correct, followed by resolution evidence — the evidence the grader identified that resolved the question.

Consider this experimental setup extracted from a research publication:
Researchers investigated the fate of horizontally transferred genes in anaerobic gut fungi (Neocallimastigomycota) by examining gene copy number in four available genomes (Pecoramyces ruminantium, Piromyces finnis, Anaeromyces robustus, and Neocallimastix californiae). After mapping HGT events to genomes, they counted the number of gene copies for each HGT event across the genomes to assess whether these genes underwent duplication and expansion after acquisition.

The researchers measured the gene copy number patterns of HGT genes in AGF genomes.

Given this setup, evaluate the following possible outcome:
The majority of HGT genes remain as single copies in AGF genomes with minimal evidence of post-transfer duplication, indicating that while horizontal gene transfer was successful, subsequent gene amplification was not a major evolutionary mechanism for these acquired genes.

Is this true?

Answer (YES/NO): NO